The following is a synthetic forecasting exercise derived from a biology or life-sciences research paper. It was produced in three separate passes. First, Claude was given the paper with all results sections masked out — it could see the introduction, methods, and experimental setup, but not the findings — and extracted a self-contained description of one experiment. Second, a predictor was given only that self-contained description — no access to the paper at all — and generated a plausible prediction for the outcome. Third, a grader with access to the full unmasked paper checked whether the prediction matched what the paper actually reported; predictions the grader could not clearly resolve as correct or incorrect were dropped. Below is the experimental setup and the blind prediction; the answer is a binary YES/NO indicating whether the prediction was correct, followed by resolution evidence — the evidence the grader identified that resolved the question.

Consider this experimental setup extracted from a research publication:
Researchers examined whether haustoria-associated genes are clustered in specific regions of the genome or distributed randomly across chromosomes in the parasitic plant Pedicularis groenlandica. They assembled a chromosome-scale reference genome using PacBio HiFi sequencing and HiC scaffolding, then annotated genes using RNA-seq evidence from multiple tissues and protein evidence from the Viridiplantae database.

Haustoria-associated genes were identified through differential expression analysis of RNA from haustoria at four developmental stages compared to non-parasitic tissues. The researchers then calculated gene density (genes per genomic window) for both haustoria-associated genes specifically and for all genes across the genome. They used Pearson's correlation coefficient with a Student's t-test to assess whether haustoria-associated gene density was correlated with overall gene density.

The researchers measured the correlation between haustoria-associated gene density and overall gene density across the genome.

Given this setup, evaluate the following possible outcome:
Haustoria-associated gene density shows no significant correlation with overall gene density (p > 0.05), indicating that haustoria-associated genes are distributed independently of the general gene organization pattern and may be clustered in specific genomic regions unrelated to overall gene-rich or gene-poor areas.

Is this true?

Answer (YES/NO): NO